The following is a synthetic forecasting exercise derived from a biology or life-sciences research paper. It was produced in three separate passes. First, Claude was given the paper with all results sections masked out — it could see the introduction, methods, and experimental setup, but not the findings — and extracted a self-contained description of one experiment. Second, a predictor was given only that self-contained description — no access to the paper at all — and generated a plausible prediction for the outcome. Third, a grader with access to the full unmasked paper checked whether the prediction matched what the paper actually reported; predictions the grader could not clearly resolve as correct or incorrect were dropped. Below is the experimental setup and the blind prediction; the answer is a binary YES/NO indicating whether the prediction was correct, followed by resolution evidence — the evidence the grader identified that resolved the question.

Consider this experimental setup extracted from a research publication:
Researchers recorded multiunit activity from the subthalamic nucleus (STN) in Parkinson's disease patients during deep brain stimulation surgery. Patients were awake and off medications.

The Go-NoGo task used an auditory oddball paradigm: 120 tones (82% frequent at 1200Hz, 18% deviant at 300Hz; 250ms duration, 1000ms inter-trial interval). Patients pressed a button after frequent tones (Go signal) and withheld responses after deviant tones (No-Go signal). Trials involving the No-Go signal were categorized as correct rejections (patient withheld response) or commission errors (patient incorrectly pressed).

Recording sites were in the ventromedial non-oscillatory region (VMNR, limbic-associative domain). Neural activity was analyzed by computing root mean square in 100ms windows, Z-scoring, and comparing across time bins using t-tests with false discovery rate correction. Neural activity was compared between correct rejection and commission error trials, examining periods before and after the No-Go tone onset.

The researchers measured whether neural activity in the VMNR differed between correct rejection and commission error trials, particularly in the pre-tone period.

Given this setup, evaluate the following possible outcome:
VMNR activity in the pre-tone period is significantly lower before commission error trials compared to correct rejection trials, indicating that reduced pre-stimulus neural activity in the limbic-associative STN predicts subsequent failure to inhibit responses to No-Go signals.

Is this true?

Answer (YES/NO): YES